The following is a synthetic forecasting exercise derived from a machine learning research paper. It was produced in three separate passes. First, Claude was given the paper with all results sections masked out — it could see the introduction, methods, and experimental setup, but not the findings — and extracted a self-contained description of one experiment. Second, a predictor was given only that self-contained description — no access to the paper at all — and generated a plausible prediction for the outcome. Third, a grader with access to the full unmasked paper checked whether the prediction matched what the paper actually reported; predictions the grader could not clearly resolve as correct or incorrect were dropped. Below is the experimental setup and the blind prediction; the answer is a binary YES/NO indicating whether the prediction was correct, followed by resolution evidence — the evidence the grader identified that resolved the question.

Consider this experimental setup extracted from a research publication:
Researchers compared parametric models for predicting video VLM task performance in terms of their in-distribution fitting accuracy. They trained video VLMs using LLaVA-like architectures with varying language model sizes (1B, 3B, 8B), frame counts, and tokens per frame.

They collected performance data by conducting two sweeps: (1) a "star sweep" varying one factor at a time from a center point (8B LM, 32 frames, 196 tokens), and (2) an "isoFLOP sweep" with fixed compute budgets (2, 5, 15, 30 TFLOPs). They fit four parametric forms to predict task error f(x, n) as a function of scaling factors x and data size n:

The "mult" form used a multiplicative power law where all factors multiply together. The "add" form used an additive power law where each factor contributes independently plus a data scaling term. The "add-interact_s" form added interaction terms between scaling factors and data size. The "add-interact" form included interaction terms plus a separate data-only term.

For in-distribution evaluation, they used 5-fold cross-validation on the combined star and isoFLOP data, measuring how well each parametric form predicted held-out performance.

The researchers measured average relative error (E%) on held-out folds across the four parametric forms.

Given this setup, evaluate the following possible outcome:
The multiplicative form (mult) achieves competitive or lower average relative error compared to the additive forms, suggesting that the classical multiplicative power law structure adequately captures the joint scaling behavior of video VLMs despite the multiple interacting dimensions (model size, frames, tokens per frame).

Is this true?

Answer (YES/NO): NO